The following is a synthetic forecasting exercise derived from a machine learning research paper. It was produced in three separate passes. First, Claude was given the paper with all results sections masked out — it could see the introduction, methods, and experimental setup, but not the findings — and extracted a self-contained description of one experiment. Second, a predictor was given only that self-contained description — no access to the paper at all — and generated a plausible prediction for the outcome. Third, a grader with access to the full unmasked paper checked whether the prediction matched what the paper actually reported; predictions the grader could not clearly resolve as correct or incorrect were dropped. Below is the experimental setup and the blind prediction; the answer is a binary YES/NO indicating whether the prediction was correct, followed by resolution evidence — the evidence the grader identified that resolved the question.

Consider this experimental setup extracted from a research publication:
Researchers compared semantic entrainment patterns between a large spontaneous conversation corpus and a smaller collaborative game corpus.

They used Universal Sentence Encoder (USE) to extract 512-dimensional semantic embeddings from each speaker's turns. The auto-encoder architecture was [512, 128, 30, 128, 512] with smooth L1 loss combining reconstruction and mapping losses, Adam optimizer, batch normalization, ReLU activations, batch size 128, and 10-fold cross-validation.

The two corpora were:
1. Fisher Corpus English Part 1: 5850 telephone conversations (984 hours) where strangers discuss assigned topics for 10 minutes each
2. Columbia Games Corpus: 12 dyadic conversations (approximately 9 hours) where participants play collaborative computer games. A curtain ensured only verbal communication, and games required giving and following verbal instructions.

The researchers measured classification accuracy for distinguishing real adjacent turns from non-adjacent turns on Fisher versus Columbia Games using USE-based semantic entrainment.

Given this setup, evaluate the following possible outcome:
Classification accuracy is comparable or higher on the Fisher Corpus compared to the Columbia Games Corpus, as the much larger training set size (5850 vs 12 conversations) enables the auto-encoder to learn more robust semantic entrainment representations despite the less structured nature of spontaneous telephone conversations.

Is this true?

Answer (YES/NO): YES